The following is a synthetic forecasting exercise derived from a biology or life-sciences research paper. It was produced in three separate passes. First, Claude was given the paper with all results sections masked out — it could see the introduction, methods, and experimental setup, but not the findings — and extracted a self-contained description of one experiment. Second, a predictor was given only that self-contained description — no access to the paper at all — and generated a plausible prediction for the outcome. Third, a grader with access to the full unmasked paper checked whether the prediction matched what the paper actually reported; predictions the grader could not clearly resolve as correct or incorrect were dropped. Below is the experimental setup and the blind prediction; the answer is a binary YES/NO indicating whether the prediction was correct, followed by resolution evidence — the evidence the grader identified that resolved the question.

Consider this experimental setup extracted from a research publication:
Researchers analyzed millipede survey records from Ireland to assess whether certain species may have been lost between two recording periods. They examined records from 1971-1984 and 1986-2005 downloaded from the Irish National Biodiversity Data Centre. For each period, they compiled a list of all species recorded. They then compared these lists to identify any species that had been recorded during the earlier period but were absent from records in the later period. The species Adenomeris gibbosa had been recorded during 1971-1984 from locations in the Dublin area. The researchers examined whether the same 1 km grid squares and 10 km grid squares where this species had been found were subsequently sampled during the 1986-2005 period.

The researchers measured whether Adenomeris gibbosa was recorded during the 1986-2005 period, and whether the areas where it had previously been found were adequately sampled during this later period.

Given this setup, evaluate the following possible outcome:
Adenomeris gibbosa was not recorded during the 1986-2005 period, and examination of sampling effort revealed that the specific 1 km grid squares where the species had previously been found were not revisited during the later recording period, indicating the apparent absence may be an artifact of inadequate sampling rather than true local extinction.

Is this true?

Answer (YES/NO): YES